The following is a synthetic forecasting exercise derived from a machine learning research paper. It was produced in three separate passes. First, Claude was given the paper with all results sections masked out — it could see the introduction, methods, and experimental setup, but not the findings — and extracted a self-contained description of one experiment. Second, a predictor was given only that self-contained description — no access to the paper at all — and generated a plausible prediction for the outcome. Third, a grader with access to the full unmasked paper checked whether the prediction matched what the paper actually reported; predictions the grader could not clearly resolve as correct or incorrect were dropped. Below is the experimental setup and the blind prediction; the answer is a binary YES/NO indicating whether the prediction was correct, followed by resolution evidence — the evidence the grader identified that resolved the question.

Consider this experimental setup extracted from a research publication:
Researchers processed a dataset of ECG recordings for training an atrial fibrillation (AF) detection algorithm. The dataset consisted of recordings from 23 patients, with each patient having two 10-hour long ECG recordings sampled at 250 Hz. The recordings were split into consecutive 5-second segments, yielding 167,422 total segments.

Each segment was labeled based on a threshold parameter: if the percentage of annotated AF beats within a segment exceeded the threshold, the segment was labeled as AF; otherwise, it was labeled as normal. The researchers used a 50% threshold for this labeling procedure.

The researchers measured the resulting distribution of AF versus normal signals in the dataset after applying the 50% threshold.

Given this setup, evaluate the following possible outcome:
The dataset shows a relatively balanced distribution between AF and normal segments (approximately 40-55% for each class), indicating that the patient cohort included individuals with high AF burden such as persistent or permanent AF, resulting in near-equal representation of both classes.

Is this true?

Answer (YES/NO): NO